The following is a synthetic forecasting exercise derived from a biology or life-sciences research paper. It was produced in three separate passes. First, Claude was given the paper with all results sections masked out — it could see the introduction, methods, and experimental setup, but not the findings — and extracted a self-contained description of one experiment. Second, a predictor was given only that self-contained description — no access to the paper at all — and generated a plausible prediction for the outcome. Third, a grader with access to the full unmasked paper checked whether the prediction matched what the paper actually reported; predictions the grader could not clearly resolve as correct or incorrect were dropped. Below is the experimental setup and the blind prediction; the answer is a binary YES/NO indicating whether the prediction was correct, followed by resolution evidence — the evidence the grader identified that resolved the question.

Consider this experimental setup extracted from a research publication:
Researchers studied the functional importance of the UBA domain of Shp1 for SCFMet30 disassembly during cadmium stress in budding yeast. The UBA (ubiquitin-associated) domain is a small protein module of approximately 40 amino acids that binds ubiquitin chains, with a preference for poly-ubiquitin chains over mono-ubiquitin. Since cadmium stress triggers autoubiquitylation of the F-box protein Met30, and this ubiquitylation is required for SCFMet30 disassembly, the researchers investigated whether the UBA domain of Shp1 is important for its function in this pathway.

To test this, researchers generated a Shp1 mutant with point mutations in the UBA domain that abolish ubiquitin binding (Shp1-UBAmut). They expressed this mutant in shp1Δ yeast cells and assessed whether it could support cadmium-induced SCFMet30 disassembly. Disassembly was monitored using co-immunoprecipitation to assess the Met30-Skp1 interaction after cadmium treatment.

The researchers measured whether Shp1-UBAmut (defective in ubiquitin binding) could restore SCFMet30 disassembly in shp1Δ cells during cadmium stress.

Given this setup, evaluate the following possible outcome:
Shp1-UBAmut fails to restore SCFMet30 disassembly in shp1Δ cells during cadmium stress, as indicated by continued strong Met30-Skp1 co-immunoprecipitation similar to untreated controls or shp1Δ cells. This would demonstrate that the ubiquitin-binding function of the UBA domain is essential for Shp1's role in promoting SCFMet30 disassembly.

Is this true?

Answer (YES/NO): NO